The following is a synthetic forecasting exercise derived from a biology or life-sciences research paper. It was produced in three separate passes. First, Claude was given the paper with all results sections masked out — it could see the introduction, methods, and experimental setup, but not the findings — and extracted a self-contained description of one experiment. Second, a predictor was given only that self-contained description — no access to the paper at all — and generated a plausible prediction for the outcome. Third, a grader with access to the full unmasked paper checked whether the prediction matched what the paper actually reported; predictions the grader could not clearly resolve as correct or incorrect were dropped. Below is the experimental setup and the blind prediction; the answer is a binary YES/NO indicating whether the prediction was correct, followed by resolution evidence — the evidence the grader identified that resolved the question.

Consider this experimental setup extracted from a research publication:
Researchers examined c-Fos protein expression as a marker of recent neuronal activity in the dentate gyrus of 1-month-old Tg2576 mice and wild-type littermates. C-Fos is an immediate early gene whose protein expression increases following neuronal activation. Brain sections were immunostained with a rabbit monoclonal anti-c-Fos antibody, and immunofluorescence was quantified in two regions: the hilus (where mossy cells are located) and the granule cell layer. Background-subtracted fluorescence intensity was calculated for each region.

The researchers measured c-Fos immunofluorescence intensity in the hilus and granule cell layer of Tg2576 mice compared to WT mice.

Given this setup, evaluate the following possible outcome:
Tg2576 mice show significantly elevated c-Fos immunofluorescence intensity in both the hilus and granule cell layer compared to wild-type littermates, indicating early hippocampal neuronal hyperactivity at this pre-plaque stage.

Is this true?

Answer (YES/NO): YES